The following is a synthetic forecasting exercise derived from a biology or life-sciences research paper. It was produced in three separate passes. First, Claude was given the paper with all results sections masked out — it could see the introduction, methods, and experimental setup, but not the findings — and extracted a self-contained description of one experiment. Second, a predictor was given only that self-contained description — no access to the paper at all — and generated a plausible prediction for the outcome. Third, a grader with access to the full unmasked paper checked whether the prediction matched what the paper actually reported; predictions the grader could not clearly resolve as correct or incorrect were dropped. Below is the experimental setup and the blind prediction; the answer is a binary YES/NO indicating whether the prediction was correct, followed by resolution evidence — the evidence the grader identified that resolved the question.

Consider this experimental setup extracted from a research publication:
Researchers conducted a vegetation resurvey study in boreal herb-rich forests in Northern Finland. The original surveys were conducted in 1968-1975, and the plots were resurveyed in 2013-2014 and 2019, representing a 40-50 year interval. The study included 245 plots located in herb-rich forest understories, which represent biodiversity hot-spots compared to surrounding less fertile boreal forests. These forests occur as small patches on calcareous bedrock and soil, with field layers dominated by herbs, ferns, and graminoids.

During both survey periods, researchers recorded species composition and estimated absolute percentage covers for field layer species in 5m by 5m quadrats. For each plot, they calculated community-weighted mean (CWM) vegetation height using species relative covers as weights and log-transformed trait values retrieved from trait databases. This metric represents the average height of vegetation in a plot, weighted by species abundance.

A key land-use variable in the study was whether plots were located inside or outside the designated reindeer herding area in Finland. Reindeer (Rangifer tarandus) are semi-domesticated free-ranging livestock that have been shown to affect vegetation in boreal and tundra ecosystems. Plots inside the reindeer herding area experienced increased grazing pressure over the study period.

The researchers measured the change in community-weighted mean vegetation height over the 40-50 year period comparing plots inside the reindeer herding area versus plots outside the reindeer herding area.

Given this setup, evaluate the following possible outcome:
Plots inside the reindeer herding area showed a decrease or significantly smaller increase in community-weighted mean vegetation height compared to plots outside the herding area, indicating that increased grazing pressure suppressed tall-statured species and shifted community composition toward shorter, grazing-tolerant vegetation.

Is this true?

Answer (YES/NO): YES